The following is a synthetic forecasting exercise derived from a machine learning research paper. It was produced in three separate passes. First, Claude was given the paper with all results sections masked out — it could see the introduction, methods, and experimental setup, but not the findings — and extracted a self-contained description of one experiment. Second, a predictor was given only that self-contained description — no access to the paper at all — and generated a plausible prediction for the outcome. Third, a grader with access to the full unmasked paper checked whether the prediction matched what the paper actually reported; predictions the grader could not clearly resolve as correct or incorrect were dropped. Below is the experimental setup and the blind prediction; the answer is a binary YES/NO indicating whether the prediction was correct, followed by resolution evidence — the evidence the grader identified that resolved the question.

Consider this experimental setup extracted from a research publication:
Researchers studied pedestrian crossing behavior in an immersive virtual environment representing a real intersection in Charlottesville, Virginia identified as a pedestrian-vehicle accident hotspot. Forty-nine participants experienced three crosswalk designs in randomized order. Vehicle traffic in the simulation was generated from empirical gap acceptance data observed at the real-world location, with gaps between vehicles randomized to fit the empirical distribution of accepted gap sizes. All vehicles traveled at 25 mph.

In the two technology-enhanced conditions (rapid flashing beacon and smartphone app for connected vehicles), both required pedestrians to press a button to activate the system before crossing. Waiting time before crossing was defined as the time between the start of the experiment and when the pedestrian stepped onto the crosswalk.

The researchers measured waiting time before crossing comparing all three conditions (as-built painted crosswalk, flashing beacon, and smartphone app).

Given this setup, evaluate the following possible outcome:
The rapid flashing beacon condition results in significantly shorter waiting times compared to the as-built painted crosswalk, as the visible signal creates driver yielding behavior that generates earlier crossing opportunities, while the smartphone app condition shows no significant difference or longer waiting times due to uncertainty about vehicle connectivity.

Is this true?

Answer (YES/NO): NO